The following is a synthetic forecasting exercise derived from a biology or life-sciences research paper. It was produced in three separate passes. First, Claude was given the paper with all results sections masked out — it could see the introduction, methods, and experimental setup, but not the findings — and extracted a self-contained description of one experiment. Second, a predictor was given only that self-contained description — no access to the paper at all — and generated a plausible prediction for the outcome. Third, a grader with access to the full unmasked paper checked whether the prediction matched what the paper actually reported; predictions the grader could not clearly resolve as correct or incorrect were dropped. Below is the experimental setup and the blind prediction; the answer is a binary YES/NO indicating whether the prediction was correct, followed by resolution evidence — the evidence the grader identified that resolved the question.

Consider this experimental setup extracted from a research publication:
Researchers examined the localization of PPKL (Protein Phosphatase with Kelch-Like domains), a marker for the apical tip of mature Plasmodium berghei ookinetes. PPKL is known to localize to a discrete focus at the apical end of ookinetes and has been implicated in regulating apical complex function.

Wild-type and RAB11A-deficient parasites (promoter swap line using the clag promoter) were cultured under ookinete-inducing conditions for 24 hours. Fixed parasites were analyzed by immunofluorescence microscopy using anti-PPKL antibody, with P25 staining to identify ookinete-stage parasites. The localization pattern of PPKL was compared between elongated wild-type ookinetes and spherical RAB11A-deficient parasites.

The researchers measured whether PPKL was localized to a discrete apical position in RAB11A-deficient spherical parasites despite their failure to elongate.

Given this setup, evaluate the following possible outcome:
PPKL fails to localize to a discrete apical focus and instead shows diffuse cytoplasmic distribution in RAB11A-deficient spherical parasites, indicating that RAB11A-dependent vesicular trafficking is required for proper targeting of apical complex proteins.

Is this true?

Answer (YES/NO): NO